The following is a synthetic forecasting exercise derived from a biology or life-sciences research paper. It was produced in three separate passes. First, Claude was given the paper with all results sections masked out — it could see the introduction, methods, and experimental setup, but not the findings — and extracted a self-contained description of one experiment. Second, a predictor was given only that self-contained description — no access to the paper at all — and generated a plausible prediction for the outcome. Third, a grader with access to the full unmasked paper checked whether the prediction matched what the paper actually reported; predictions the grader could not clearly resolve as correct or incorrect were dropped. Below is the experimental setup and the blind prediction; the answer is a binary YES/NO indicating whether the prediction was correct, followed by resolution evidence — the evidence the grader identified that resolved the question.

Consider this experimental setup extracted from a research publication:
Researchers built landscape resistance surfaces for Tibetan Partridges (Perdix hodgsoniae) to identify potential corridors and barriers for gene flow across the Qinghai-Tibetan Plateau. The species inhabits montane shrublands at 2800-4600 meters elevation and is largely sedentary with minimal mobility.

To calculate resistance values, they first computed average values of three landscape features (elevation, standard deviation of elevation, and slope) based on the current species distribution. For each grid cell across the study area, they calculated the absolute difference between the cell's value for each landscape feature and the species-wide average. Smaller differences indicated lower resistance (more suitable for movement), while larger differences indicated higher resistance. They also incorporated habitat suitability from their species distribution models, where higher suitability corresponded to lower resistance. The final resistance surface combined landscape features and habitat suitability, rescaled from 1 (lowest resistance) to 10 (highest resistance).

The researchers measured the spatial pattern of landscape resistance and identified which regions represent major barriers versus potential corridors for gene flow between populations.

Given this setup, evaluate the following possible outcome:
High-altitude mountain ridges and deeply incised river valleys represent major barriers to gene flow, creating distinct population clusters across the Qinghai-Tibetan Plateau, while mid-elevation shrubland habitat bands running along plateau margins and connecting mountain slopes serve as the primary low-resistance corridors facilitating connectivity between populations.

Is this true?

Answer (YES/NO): NO